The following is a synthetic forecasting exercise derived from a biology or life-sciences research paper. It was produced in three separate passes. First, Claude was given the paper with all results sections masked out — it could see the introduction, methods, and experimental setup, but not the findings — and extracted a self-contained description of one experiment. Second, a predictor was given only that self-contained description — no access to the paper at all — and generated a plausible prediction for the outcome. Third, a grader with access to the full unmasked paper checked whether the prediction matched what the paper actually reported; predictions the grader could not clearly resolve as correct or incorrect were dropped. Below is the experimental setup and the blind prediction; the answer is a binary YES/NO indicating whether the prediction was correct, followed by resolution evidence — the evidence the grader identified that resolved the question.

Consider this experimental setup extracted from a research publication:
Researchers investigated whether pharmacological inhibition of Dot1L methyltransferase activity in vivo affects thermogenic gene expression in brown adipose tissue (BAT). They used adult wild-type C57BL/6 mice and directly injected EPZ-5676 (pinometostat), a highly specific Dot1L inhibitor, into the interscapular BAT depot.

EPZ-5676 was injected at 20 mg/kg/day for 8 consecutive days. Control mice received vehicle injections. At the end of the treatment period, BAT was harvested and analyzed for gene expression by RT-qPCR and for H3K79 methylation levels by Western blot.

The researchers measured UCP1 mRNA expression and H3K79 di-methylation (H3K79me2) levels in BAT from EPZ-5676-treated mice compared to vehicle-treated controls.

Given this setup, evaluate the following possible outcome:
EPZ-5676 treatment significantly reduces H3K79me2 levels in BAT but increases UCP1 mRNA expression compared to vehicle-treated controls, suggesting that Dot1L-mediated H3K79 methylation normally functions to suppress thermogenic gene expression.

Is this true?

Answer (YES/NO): NO